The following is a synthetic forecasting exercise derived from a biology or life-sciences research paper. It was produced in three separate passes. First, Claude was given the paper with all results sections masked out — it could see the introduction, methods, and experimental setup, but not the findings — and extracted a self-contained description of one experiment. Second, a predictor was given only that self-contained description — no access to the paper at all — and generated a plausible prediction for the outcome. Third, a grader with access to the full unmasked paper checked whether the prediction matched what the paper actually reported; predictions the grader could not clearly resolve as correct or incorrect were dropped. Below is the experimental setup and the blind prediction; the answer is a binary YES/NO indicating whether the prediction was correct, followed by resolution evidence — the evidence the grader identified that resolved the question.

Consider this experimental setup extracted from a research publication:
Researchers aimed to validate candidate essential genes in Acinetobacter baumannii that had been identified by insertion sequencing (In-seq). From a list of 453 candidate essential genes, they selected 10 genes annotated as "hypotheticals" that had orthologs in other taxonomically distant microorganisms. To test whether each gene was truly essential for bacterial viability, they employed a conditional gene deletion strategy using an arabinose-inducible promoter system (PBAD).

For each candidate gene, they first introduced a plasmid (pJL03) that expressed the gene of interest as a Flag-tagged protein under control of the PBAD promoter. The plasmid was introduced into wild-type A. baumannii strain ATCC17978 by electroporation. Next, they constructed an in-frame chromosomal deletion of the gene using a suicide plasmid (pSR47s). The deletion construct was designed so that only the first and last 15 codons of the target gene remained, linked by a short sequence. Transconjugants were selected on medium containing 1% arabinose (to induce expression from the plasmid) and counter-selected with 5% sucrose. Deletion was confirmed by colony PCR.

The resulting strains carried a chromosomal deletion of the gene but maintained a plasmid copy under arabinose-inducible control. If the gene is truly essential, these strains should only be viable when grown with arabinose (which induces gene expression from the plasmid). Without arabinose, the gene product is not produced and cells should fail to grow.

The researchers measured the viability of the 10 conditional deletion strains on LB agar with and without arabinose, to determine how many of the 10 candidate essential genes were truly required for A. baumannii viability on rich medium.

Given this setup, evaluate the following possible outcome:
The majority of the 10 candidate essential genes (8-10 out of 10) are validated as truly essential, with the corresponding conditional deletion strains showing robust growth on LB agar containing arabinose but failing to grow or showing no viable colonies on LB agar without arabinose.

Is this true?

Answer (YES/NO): NO